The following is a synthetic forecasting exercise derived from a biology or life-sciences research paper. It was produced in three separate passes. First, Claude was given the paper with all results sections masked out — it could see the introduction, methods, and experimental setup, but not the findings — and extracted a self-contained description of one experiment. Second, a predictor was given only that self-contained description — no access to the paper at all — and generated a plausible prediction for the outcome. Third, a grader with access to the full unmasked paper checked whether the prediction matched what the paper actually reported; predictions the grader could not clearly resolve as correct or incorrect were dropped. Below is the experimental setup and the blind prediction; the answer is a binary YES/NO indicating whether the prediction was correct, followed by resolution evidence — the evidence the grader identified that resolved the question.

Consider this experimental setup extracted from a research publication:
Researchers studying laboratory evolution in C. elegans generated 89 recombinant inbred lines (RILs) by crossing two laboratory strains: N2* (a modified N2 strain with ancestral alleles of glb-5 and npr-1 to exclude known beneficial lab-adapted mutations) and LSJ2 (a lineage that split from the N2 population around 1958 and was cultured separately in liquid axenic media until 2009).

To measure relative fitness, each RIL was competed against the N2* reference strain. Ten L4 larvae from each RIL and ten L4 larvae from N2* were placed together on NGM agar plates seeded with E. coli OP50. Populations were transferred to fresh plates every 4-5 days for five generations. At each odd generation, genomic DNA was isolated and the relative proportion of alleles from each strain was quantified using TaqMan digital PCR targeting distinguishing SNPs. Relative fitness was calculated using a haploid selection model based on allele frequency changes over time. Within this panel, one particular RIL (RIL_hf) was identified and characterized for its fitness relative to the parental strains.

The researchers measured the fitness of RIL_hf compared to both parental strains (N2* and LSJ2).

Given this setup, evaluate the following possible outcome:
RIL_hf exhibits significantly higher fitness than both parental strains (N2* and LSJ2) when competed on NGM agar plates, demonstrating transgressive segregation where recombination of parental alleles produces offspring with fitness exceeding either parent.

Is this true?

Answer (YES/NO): NO